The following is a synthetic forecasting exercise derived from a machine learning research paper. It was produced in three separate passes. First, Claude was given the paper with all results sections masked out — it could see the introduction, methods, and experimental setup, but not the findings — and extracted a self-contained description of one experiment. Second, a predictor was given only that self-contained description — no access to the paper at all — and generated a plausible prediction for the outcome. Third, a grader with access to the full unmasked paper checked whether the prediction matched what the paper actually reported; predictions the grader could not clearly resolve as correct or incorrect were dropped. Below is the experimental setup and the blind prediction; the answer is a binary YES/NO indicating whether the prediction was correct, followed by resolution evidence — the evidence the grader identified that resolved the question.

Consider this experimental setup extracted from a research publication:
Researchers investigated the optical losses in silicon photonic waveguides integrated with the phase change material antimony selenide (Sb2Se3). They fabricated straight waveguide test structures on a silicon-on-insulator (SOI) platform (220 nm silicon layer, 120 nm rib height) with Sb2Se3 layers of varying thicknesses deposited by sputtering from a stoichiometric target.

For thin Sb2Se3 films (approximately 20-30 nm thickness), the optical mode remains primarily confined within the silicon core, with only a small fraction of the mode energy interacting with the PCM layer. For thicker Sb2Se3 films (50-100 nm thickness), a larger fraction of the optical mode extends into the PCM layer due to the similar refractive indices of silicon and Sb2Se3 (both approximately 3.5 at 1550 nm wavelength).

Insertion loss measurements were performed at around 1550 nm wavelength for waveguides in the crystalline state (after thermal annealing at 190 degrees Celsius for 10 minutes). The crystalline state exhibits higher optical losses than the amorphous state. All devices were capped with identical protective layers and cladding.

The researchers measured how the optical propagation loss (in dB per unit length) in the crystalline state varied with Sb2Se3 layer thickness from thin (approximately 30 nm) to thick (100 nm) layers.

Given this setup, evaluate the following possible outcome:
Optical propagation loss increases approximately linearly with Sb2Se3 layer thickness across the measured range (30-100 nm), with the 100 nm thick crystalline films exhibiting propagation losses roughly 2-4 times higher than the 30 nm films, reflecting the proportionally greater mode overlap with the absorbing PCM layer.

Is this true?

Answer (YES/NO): NO